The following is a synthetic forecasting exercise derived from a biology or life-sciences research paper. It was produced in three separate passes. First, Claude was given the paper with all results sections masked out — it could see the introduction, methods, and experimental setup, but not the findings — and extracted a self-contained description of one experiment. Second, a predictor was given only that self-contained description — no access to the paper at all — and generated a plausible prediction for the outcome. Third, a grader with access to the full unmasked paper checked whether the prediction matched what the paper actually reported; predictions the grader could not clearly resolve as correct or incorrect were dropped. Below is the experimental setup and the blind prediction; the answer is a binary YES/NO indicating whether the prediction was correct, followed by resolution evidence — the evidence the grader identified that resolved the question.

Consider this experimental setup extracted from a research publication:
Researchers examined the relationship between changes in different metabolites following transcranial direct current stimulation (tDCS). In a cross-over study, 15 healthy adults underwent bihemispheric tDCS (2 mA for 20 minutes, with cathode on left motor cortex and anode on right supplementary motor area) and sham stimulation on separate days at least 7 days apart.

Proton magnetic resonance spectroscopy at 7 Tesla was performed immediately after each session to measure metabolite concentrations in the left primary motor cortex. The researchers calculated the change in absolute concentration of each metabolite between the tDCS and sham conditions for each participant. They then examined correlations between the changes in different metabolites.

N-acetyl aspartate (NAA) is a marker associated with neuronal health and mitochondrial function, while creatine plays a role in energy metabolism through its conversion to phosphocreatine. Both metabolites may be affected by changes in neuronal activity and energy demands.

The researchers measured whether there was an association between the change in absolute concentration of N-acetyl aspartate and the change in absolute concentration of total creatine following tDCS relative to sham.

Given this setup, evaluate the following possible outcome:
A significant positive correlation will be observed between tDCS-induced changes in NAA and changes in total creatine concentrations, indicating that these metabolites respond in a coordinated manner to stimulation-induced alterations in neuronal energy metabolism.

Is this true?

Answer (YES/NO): YES